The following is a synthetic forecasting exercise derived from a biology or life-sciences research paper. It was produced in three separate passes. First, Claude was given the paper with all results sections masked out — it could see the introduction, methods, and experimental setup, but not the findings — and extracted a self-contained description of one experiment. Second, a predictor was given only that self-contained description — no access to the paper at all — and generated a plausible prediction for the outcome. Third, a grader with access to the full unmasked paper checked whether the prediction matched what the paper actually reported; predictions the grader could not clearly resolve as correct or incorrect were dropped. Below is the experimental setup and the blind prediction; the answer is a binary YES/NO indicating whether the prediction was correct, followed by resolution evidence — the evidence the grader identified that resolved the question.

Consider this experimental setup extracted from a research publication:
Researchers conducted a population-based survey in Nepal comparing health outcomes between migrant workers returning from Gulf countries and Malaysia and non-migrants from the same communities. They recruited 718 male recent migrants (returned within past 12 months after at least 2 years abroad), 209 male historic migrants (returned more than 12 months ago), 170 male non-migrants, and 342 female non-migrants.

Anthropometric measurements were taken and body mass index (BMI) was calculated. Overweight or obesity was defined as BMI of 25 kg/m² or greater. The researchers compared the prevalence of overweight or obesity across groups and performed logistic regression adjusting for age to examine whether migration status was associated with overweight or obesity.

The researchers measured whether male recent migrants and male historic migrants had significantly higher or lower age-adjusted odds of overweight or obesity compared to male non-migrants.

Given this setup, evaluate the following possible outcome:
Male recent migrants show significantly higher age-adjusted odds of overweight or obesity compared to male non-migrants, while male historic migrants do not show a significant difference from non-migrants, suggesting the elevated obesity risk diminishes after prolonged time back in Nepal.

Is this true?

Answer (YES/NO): NO